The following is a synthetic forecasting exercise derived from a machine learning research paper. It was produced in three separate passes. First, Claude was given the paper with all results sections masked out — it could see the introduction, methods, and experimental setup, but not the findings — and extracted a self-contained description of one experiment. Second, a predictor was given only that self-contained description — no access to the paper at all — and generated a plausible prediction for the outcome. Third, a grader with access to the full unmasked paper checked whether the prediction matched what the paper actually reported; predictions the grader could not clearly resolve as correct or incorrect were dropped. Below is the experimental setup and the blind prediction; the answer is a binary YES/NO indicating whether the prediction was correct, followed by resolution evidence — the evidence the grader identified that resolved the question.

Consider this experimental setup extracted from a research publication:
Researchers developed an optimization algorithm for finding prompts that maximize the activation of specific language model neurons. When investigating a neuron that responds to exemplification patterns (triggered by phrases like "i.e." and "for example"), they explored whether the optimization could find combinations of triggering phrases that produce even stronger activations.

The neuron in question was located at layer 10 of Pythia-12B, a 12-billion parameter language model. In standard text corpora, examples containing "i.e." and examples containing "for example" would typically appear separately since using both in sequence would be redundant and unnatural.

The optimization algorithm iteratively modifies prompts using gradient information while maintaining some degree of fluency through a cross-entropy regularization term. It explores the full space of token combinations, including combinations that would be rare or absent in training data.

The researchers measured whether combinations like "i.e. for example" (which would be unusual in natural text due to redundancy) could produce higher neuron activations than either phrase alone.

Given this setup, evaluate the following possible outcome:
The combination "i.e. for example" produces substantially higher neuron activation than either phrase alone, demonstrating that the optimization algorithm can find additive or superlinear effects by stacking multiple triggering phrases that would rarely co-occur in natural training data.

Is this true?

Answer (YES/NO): YES